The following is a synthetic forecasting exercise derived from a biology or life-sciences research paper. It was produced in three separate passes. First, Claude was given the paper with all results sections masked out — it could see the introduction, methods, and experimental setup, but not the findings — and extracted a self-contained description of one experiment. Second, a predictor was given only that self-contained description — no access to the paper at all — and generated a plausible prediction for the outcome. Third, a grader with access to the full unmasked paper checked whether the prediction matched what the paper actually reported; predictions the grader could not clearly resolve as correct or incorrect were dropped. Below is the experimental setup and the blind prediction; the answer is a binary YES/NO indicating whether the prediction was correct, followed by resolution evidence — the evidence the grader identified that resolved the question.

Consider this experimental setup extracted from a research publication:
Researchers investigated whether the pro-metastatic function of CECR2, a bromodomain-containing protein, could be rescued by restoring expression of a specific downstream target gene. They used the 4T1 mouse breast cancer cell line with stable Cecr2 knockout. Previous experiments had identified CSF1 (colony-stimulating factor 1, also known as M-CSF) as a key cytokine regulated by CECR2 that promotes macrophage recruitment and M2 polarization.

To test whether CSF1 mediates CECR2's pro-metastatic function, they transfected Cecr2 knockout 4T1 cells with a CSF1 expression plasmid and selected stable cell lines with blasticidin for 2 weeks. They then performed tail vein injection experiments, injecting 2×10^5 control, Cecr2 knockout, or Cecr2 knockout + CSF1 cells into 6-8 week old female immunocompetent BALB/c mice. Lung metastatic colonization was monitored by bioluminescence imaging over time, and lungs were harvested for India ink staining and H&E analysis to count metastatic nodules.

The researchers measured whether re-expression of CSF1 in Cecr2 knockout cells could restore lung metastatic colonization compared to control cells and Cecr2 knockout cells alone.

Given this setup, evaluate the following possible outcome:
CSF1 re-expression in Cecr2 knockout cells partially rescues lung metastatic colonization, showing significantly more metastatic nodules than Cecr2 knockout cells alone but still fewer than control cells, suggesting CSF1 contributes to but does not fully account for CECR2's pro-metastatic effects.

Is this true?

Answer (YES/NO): YES